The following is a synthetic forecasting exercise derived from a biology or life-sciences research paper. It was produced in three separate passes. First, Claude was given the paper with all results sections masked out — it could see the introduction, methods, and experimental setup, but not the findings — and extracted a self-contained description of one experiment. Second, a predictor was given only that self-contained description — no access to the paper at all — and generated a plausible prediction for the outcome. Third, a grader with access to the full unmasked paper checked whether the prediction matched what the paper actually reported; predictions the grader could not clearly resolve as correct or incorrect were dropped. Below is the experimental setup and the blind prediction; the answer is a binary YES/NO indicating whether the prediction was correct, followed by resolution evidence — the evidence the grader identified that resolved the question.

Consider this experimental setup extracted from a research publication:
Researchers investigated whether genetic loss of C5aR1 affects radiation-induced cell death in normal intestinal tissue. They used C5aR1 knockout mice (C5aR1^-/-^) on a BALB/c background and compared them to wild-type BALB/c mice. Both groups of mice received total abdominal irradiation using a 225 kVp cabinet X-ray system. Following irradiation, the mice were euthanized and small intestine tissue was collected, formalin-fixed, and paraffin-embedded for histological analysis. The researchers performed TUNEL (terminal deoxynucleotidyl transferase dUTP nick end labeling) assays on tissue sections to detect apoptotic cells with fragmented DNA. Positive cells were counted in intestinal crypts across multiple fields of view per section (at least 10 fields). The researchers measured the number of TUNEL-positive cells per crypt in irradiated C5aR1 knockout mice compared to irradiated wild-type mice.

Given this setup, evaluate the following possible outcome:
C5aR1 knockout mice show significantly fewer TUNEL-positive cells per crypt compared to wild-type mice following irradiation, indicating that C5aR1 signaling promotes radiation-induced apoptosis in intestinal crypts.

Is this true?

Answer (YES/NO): YES